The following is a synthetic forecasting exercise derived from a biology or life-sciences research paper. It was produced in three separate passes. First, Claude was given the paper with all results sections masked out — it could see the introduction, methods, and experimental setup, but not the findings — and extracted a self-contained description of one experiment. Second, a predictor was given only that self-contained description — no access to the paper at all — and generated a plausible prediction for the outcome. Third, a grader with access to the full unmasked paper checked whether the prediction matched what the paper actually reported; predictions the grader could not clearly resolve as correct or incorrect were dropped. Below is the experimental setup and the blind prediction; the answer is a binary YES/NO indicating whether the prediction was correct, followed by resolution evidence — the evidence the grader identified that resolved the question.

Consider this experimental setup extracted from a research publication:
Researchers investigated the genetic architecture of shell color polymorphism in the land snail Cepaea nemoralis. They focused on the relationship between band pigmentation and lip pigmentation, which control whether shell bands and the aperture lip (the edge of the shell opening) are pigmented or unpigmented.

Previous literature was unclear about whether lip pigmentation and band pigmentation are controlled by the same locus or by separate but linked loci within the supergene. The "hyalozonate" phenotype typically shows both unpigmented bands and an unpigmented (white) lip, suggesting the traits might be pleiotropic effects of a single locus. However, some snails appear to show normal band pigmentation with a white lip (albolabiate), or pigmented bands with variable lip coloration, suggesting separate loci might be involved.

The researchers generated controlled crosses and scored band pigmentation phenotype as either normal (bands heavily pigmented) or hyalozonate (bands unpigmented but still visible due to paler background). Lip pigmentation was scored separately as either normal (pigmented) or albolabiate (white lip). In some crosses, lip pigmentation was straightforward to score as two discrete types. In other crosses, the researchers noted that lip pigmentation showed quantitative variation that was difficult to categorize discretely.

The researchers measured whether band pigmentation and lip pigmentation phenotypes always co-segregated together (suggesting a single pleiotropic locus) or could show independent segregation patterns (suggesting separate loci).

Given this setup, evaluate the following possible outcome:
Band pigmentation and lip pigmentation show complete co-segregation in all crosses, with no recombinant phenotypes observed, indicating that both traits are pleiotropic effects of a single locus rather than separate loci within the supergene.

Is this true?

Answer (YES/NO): NO